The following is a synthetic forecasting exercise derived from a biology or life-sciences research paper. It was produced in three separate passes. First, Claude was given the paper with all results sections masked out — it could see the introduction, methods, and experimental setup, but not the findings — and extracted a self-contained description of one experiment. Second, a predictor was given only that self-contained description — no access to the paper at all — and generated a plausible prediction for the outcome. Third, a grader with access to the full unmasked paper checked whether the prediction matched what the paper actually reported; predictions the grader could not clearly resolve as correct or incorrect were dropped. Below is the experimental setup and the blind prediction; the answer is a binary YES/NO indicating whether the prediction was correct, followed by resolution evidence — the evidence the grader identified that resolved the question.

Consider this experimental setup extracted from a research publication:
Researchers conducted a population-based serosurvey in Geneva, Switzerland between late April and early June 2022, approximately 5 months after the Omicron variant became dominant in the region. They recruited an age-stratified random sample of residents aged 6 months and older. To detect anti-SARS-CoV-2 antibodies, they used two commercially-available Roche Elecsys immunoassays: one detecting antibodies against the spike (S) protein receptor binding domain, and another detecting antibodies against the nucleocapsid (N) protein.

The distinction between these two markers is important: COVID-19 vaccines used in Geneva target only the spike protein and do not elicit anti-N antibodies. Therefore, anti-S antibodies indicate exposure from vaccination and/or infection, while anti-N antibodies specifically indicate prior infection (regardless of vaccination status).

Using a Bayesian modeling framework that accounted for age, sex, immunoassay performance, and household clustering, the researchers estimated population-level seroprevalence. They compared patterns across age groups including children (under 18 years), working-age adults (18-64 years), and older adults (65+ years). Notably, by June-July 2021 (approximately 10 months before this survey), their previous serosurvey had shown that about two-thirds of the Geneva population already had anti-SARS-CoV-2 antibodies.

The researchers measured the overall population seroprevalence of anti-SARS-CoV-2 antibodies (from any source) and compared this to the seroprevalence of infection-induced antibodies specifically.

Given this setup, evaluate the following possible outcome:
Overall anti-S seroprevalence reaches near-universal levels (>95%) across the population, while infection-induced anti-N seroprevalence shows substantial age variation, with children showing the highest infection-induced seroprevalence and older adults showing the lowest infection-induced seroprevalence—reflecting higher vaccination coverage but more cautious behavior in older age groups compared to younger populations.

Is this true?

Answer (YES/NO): NO